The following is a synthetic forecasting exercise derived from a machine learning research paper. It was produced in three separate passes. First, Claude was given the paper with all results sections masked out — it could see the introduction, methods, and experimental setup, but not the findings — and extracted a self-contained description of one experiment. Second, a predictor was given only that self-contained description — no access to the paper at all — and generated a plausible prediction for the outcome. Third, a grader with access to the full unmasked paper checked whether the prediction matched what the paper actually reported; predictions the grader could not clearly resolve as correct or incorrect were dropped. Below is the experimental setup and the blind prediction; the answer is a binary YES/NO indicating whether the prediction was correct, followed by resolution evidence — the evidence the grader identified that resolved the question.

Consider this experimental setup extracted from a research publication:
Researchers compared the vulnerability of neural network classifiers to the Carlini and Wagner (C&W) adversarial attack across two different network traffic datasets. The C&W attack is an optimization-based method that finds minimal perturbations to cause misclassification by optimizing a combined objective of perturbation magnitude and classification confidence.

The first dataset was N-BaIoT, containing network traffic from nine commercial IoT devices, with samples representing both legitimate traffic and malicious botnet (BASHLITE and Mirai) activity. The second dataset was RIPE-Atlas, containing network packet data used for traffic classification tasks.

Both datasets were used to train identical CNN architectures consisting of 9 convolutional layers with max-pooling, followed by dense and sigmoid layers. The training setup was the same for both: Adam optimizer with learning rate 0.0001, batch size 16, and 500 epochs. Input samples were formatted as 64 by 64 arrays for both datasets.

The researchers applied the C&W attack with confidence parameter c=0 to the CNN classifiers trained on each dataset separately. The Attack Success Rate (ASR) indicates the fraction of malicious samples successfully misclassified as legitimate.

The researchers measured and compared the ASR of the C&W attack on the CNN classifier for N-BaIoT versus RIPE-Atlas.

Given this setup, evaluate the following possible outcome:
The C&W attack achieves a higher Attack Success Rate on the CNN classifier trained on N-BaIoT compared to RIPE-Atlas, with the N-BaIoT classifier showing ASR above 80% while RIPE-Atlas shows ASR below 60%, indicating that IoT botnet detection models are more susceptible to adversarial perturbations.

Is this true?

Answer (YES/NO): NO